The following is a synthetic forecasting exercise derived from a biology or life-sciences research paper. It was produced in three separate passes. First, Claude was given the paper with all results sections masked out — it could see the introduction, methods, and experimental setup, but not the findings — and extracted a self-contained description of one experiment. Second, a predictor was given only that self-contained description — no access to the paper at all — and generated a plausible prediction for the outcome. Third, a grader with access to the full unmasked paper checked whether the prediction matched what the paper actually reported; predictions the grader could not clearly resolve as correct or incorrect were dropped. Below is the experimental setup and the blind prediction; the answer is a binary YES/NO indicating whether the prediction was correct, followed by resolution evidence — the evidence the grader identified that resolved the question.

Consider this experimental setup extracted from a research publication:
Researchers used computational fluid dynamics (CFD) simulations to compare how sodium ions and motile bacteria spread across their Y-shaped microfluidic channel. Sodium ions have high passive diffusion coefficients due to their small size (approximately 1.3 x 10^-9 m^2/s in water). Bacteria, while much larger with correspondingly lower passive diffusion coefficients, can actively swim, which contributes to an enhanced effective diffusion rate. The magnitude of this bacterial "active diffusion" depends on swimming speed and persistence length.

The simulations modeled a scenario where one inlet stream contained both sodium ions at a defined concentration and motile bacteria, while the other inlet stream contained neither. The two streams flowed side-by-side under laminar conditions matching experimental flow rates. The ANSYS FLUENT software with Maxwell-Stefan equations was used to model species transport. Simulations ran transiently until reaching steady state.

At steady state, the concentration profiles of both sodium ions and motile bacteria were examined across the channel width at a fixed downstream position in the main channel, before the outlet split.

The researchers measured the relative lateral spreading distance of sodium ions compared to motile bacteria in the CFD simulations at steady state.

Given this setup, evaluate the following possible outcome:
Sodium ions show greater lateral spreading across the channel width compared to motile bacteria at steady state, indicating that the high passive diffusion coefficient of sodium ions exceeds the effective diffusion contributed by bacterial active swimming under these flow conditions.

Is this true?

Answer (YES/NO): YES